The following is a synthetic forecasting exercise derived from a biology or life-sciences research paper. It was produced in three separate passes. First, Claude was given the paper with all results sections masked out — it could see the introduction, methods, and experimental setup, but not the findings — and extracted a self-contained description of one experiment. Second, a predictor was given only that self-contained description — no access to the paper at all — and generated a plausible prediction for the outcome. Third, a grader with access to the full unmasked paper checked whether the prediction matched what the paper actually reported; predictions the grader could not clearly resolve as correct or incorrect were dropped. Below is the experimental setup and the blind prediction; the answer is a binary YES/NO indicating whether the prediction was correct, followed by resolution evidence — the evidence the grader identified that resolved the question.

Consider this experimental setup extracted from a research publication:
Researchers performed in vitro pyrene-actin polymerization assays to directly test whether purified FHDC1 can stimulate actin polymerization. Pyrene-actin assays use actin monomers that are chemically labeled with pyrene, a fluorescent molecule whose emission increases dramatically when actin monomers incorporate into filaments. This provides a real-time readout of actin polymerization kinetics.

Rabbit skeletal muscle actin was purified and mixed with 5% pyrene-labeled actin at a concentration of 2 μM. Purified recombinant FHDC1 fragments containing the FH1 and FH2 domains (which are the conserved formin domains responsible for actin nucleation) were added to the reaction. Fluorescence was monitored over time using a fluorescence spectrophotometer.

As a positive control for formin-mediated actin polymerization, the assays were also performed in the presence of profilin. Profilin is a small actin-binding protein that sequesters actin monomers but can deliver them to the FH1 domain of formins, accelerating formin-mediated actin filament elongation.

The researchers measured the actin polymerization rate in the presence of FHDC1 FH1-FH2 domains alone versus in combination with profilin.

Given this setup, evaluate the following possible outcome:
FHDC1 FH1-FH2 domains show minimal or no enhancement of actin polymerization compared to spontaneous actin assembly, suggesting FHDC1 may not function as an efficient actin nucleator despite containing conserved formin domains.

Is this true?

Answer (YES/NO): NO